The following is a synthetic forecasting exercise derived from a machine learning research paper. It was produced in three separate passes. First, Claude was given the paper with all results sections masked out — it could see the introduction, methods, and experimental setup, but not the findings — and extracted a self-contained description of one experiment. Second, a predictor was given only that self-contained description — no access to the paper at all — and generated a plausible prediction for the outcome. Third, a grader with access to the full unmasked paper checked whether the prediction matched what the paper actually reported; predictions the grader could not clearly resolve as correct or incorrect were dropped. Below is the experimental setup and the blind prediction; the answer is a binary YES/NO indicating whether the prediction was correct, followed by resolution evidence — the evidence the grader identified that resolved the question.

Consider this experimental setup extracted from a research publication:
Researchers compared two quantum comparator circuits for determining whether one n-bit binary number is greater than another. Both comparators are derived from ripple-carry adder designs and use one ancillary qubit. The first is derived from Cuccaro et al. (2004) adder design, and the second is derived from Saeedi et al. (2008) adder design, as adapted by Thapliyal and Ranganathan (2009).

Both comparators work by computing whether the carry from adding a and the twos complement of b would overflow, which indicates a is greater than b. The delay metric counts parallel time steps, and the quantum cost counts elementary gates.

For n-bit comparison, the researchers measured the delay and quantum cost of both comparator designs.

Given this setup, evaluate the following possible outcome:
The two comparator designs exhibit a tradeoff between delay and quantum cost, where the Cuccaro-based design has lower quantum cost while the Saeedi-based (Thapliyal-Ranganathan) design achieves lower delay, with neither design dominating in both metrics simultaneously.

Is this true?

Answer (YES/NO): NO